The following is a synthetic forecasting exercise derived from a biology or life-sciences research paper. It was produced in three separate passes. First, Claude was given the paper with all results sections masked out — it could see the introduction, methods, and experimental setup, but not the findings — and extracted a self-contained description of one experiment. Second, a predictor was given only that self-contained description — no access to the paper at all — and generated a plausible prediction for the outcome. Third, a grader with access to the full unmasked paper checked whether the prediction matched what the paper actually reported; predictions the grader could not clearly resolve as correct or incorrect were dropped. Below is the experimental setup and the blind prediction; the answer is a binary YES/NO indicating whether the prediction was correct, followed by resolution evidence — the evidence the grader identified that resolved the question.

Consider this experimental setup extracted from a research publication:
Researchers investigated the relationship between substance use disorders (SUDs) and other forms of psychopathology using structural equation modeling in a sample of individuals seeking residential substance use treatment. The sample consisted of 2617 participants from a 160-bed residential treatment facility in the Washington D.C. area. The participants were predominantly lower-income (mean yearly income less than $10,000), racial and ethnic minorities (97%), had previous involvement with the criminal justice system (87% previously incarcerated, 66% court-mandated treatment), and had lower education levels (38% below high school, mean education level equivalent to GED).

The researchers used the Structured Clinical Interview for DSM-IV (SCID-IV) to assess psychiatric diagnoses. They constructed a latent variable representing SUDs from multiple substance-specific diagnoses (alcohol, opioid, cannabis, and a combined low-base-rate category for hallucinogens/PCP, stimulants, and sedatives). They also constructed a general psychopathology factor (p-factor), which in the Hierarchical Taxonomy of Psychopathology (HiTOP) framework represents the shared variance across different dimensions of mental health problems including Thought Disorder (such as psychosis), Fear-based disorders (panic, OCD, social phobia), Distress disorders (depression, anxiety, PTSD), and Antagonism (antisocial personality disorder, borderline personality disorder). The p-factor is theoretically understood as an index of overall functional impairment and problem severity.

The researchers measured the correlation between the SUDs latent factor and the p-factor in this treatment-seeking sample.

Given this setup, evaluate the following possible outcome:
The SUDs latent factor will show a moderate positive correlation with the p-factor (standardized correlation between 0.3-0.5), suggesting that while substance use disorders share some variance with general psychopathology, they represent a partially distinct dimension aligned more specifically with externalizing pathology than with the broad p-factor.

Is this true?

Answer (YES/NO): NO